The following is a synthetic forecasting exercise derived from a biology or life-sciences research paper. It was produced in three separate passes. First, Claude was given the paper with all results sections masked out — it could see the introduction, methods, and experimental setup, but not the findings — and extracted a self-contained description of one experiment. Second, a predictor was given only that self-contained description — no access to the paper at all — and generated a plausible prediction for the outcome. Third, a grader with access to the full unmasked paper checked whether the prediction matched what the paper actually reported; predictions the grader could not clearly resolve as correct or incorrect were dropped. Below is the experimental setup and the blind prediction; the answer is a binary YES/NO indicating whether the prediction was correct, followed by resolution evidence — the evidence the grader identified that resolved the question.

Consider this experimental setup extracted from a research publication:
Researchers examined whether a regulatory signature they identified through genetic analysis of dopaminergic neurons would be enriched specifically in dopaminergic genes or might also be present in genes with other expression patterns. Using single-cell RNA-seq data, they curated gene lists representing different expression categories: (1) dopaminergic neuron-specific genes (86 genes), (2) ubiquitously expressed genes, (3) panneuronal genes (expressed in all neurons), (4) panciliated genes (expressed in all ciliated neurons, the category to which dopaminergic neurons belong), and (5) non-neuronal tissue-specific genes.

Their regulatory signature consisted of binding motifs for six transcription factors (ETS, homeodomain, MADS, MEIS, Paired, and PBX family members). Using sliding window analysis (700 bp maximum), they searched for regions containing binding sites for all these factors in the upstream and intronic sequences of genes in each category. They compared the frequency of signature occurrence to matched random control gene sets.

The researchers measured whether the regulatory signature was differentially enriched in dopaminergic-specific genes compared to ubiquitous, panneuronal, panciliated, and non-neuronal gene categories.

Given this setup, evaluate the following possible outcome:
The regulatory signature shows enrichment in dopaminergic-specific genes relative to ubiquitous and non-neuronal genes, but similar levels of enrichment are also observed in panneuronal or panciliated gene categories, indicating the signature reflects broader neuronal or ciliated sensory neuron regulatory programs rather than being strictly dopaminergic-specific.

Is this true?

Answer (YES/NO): NO